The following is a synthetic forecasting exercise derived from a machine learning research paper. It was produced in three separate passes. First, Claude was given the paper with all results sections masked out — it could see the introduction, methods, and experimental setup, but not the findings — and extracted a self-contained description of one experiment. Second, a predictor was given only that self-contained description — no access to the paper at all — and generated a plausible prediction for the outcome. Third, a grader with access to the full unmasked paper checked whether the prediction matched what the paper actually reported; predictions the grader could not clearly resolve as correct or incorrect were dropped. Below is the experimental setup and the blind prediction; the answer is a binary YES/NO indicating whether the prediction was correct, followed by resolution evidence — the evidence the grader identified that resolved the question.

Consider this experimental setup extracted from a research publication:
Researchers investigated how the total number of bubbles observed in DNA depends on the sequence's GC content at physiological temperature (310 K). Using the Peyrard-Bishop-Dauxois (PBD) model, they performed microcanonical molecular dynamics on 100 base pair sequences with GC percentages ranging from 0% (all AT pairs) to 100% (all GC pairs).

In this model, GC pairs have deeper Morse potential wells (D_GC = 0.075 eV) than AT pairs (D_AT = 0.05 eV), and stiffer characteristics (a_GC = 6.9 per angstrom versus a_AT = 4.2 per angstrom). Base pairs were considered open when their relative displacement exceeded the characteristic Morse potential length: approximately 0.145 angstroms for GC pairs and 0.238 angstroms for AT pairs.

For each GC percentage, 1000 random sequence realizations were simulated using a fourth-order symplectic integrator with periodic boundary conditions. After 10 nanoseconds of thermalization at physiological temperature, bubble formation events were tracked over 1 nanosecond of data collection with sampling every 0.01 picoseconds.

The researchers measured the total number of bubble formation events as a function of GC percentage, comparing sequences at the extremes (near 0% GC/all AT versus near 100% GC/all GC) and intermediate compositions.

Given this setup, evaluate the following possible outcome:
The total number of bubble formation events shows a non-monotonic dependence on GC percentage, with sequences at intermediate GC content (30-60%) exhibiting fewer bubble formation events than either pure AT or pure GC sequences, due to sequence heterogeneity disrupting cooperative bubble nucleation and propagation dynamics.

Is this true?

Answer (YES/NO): NO